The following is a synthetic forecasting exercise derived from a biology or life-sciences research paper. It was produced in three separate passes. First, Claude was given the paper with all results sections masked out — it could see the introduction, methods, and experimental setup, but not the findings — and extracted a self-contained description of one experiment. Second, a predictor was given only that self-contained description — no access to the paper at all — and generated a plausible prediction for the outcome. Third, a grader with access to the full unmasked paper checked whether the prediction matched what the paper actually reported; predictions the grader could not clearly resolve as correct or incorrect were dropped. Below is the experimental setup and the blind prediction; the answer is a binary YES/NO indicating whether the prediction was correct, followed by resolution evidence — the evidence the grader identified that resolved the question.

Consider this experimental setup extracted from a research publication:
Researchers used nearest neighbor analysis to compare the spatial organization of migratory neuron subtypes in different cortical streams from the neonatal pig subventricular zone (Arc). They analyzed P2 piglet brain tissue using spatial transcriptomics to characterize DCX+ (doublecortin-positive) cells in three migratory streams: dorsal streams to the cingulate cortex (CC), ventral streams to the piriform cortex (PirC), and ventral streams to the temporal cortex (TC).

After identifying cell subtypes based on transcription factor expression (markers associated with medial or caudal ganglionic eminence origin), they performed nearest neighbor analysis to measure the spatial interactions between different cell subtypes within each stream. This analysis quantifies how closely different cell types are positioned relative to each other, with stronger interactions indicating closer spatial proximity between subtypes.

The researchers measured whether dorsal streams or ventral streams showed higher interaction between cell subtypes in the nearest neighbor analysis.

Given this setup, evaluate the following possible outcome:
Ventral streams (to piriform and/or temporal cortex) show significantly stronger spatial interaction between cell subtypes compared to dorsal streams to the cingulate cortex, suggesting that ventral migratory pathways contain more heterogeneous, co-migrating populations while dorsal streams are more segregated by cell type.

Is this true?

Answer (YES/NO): NO